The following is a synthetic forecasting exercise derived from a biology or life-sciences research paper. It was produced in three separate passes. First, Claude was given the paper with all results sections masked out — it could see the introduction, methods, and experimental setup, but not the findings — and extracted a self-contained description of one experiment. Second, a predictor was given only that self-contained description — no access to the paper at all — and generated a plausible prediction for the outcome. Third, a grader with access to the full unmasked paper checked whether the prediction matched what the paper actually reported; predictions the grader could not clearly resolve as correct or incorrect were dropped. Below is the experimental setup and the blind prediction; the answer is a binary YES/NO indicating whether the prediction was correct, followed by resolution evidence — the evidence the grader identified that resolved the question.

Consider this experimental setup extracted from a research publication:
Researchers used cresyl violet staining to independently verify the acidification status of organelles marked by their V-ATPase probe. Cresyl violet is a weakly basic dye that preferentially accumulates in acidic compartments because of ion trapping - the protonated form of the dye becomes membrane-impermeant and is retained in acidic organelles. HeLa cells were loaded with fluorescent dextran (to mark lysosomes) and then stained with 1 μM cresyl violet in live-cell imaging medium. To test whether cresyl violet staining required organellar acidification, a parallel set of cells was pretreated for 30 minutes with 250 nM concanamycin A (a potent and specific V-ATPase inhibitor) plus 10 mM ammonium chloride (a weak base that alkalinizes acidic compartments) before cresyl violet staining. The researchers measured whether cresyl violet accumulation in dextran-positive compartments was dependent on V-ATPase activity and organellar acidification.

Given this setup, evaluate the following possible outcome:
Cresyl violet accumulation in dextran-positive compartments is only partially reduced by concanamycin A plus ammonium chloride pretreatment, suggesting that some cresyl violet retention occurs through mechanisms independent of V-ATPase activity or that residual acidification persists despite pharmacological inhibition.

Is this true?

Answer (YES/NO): NO